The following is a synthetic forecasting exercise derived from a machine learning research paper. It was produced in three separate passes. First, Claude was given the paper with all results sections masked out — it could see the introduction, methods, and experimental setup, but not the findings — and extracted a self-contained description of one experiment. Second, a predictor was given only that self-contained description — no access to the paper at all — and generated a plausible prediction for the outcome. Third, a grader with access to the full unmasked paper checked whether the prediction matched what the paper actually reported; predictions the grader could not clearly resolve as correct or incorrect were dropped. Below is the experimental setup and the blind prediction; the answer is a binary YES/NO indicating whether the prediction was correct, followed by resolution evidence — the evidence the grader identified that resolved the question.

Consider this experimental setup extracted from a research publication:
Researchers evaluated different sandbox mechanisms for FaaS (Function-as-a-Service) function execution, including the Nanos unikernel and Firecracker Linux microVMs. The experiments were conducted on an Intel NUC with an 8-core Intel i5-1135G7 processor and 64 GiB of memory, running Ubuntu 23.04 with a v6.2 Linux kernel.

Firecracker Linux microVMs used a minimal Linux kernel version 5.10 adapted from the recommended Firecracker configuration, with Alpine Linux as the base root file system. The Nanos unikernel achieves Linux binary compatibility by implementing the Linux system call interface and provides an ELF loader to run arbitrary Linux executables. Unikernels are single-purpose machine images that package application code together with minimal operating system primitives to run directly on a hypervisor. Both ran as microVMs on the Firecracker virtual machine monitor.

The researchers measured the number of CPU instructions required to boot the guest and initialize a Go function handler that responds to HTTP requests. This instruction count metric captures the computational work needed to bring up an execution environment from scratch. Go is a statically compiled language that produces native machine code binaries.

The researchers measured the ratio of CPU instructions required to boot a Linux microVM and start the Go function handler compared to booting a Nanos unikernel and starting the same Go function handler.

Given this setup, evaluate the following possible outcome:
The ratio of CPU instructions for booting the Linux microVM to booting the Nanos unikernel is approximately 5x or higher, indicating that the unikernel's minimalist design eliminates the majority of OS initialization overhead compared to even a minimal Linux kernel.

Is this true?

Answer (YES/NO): YES